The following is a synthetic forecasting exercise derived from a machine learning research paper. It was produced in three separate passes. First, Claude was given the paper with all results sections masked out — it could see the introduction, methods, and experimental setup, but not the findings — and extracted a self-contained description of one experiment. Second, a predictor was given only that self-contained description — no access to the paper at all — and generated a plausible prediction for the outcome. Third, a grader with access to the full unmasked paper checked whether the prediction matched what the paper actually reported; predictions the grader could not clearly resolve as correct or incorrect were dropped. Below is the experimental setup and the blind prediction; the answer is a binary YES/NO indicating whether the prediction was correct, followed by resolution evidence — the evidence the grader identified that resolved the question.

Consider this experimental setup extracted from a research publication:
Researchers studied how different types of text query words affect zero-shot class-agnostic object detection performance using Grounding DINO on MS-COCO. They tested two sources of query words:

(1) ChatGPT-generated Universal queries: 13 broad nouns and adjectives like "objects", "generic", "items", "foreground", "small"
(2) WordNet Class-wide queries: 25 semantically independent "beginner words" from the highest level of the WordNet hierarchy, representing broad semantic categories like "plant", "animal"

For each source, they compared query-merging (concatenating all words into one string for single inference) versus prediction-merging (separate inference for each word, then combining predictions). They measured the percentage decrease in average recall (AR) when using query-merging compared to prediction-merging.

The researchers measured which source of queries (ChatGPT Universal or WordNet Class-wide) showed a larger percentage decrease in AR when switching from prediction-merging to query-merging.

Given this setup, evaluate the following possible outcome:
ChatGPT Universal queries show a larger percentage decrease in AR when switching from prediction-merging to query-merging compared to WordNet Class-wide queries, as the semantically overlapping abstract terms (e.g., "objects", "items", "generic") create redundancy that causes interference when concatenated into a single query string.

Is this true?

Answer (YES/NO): YES